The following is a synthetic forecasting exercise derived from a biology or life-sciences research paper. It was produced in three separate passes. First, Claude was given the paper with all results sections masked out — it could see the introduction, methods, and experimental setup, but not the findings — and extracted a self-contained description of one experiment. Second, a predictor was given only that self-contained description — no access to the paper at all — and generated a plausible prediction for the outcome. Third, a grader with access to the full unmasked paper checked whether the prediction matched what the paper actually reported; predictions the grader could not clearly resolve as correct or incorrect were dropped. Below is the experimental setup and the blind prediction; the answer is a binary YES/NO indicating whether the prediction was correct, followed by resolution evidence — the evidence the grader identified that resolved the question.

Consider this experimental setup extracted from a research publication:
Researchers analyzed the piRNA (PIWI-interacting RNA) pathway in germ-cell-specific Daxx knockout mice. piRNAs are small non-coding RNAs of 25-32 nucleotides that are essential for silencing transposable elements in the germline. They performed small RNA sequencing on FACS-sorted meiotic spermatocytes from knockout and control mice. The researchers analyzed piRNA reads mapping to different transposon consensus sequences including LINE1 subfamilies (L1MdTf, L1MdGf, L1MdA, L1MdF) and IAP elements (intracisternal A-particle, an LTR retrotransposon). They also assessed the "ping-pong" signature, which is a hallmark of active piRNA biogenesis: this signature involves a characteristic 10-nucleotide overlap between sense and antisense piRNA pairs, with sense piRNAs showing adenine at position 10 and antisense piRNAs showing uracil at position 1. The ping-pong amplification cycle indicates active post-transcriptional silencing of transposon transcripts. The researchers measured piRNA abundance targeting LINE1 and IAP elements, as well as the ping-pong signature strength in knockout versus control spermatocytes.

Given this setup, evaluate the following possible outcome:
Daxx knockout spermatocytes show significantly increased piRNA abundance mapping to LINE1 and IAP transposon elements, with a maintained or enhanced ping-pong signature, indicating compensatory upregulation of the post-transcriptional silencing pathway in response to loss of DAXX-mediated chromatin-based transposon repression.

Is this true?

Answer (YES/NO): NO